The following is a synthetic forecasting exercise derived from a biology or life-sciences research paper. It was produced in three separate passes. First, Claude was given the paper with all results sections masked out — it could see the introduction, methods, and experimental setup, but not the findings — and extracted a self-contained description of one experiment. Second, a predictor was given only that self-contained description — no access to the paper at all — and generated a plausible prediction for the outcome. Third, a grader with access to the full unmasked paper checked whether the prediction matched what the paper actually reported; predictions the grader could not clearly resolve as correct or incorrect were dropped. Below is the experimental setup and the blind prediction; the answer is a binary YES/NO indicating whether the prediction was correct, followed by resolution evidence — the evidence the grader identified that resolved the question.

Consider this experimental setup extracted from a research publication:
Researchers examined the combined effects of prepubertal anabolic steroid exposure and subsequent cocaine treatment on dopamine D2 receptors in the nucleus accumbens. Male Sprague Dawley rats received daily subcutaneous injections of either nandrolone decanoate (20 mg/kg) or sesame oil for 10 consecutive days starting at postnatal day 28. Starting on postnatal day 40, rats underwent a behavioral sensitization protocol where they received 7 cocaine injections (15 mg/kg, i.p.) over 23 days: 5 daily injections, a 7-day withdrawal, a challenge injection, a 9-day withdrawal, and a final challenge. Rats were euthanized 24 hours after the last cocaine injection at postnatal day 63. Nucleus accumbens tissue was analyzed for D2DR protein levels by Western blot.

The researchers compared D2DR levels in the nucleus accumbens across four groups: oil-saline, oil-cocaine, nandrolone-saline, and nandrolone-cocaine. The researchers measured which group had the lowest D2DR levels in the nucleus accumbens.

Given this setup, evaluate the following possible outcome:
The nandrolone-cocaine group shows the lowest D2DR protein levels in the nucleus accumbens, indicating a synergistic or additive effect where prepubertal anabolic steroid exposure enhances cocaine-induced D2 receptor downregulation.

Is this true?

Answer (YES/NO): YES